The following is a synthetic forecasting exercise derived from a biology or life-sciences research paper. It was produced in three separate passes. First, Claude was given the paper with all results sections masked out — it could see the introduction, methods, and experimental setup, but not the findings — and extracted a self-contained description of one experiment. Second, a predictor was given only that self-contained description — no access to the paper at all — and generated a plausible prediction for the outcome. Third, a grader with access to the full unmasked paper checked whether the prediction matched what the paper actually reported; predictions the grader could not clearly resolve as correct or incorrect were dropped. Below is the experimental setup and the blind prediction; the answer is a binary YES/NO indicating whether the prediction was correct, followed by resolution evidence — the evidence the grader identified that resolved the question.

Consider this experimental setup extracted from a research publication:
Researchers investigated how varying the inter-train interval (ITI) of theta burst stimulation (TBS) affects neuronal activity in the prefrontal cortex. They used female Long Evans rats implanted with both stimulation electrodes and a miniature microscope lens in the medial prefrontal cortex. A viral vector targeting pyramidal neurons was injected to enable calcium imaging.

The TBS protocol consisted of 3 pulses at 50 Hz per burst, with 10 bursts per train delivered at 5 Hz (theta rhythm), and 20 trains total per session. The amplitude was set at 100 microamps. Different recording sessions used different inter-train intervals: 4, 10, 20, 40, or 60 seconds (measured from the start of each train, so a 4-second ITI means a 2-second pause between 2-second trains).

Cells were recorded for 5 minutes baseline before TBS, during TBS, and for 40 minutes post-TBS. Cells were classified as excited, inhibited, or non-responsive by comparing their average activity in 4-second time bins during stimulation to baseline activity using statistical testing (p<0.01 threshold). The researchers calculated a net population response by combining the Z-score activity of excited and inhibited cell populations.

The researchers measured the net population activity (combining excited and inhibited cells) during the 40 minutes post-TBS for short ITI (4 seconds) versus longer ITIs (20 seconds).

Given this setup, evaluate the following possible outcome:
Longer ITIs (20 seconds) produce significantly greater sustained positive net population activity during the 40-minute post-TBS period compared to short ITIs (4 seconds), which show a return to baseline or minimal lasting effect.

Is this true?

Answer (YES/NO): NO